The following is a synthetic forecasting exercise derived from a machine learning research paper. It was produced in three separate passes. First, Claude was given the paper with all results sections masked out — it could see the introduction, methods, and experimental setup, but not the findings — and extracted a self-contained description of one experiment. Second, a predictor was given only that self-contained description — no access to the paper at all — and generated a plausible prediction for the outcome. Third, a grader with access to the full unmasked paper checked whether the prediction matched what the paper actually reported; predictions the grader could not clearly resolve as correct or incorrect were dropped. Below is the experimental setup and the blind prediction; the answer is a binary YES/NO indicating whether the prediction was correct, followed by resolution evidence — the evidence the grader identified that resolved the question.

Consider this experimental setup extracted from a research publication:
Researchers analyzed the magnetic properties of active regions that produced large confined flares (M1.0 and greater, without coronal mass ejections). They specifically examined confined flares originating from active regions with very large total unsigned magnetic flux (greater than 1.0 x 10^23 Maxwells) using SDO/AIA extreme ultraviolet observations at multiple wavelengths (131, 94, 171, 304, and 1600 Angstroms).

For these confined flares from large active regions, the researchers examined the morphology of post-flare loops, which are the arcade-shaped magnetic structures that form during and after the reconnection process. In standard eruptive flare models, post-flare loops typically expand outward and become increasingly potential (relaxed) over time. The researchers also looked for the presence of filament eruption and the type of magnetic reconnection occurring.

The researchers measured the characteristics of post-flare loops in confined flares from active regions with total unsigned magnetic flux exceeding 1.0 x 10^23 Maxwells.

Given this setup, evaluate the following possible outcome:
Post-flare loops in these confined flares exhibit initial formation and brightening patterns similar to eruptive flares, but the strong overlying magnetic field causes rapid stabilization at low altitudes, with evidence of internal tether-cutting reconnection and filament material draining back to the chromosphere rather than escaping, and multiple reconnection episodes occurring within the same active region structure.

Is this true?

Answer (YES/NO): NO